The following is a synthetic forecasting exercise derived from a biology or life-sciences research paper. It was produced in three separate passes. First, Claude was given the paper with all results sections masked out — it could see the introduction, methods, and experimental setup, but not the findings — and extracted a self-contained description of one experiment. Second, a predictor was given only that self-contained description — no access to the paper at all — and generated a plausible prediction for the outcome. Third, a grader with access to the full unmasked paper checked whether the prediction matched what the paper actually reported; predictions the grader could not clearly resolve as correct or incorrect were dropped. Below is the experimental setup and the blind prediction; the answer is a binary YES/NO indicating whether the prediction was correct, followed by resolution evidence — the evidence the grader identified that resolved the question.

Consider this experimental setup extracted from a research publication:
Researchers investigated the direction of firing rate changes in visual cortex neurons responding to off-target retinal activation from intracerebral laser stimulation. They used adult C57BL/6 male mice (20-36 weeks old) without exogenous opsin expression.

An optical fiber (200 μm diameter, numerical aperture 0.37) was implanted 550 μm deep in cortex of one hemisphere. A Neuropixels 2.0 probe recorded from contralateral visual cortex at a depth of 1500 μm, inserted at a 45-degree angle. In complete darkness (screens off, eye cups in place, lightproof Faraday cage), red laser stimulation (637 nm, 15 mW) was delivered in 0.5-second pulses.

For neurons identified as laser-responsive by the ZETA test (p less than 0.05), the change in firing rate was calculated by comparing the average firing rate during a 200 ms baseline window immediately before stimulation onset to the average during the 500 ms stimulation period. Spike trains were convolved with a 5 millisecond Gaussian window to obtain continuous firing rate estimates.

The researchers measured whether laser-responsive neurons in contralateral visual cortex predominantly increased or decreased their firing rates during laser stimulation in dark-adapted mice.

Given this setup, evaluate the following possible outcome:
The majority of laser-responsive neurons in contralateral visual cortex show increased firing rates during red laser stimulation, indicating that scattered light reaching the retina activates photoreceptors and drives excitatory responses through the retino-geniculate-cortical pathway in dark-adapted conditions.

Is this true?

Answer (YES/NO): YES